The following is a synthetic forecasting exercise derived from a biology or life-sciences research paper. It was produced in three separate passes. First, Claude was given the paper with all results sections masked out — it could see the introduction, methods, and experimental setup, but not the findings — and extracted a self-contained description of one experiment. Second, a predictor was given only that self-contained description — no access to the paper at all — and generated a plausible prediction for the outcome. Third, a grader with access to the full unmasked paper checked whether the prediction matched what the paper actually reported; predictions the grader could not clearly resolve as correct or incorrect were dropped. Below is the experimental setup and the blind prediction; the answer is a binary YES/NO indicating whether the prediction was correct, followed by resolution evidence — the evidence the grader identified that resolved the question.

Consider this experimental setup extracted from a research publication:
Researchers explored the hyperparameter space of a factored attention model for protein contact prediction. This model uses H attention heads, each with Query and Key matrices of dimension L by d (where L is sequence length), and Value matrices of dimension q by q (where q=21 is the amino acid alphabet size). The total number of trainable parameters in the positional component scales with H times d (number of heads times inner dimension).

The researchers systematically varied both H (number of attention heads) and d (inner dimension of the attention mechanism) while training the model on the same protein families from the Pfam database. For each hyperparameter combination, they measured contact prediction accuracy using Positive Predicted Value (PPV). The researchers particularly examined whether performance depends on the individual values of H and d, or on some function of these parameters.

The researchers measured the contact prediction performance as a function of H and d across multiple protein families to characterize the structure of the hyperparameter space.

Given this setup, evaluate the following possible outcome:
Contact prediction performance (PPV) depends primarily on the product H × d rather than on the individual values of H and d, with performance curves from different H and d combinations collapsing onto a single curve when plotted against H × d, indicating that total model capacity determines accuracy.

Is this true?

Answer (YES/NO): NO